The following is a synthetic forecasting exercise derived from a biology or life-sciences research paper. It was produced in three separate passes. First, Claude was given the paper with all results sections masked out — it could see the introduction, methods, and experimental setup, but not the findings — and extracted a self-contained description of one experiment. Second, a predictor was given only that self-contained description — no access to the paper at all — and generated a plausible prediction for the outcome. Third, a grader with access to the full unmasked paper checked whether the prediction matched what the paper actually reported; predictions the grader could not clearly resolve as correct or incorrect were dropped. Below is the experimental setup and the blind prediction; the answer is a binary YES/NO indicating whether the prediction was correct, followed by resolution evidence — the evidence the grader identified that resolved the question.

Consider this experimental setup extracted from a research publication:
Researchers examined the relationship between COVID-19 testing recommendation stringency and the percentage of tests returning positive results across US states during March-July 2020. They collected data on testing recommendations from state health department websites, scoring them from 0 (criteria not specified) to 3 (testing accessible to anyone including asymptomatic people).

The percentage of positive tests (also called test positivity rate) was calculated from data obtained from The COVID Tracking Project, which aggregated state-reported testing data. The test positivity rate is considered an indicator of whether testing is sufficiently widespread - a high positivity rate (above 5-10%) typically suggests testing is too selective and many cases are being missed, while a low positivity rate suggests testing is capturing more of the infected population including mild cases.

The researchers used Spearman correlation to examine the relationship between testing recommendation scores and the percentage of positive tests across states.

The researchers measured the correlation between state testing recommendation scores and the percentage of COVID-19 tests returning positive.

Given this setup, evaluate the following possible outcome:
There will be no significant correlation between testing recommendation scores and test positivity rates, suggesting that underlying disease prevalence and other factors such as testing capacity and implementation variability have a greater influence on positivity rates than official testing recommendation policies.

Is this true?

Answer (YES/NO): NO